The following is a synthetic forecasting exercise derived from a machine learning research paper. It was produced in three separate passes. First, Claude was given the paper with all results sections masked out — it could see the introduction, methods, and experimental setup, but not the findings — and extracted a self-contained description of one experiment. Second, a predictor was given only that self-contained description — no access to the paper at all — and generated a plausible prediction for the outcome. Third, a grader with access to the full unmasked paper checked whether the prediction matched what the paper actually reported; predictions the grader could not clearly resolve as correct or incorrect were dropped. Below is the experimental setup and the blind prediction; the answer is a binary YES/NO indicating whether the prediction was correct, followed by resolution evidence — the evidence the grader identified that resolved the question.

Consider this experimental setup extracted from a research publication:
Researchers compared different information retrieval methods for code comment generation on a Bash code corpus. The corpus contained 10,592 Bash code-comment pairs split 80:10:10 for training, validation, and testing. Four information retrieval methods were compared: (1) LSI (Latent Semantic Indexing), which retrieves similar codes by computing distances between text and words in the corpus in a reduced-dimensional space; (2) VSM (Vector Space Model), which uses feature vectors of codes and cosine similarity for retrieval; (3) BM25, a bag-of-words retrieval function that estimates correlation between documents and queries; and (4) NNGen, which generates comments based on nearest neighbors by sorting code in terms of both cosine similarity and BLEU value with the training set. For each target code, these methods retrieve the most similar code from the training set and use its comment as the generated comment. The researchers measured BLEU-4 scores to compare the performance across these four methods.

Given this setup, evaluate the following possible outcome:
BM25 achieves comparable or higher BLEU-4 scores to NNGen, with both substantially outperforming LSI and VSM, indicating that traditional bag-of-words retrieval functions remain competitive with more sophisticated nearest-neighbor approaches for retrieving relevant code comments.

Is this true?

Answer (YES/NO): NO